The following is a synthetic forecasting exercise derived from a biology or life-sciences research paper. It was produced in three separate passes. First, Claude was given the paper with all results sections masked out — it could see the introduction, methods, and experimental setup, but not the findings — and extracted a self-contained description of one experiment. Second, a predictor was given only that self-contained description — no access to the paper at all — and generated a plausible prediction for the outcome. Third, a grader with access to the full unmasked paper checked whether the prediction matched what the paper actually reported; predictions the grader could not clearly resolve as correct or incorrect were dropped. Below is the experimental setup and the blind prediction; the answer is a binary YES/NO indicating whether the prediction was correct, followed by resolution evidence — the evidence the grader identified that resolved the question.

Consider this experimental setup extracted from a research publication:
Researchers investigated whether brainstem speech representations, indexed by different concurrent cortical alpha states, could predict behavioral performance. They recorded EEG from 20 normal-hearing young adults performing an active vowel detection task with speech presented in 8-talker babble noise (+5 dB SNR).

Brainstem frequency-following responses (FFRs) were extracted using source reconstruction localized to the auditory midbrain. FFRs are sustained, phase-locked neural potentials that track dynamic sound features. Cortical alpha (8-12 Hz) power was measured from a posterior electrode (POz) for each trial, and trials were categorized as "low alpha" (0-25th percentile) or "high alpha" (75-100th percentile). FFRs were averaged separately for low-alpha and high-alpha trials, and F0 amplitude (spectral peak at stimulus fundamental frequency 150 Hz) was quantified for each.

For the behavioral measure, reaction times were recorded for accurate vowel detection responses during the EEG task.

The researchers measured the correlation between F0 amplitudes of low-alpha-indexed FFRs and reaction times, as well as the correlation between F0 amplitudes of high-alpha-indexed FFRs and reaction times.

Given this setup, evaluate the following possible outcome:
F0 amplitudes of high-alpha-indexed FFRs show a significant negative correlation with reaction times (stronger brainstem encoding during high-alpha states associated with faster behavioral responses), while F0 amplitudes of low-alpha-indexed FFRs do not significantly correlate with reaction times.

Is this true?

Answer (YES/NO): NO